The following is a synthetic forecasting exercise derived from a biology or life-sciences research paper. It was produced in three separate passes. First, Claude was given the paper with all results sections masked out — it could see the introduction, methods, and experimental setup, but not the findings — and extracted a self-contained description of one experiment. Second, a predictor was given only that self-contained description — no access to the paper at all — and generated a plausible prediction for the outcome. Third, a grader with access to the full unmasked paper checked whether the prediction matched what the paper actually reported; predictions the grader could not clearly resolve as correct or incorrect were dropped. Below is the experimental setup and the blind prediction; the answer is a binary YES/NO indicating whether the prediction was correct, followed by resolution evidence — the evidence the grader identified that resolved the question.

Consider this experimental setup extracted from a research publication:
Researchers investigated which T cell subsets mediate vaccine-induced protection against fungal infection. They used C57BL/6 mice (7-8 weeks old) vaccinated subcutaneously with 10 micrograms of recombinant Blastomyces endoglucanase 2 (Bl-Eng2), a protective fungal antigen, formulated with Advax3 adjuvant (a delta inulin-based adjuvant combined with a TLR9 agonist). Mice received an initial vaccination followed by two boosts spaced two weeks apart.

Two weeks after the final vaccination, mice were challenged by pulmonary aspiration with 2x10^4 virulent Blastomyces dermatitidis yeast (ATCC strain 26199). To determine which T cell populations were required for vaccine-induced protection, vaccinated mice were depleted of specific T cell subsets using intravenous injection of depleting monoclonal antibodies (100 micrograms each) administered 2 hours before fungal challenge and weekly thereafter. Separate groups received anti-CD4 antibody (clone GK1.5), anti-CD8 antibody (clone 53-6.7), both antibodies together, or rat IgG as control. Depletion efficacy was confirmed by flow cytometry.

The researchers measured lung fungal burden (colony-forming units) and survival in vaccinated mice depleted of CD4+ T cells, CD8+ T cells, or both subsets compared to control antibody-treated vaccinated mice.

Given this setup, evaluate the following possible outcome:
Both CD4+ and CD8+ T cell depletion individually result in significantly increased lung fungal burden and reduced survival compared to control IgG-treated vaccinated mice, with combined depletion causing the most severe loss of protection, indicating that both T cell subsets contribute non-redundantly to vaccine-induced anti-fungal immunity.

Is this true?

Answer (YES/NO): NO